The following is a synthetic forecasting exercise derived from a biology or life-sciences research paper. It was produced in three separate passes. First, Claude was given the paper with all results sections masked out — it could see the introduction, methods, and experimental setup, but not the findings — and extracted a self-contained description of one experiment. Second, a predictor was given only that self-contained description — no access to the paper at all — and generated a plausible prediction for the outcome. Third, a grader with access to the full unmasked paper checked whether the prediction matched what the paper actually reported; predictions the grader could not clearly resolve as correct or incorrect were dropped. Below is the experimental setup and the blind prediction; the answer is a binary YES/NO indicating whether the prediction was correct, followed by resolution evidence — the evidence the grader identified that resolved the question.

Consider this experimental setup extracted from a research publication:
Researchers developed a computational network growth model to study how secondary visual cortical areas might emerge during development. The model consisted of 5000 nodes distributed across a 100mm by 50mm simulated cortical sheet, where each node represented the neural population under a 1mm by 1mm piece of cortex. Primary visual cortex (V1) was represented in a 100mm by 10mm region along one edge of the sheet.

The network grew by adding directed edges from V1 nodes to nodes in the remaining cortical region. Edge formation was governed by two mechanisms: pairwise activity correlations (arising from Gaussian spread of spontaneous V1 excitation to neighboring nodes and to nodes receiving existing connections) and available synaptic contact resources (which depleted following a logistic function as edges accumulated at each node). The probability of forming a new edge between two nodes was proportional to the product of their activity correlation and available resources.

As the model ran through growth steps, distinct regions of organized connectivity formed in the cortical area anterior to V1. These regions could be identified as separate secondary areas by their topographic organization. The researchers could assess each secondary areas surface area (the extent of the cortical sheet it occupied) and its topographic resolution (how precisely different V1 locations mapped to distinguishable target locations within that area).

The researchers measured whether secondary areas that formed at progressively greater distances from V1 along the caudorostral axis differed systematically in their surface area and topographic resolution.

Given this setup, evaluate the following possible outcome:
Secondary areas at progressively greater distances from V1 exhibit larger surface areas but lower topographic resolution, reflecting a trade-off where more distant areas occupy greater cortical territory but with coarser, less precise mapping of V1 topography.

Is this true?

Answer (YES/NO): NO